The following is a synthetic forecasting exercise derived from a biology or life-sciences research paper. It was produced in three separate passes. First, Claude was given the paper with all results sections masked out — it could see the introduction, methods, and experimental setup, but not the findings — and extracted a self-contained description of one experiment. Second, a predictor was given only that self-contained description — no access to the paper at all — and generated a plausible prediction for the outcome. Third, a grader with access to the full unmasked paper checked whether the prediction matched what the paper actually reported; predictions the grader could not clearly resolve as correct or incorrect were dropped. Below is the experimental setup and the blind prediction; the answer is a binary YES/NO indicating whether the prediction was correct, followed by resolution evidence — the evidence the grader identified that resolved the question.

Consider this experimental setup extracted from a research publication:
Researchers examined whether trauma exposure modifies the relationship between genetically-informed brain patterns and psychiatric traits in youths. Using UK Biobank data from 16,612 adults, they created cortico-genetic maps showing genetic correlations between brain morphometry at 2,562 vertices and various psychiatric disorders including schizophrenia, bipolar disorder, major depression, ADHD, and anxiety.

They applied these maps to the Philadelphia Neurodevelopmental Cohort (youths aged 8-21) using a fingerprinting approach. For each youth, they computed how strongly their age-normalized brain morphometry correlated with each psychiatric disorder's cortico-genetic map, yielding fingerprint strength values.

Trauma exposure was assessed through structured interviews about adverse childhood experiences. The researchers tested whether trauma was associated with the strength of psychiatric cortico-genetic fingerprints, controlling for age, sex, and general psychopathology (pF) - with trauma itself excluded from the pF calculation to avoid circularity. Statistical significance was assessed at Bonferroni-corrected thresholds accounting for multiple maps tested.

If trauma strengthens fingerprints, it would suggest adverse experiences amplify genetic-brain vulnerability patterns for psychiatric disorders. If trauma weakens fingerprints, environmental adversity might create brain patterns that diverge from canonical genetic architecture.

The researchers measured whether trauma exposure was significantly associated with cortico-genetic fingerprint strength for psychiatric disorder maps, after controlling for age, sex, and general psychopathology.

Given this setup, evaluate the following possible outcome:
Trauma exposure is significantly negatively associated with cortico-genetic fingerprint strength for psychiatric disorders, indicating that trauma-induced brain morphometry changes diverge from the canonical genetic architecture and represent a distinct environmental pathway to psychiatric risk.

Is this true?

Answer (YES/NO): NO